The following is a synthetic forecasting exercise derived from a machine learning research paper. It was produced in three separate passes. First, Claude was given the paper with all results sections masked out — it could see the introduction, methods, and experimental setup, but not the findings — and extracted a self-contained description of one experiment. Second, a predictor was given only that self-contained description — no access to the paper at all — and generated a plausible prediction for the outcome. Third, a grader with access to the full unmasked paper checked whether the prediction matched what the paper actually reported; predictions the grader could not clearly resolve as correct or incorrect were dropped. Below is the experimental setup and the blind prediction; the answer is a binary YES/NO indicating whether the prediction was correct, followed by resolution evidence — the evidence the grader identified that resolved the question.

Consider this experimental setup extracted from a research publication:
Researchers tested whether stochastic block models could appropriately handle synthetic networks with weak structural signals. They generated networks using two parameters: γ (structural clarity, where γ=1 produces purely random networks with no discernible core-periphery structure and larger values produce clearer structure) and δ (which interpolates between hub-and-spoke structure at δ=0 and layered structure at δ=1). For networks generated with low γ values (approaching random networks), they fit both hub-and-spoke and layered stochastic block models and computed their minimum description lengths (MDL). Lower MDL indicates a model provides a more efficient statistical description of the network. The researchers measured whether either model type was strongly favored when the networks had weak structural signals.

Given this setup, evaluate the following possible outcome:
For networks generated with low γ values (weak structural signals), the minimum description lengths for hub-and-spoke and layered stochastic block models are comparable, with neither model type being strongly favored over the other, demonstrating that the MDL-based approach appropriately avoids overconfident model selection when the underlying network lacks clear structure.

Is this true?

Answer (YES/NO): YES